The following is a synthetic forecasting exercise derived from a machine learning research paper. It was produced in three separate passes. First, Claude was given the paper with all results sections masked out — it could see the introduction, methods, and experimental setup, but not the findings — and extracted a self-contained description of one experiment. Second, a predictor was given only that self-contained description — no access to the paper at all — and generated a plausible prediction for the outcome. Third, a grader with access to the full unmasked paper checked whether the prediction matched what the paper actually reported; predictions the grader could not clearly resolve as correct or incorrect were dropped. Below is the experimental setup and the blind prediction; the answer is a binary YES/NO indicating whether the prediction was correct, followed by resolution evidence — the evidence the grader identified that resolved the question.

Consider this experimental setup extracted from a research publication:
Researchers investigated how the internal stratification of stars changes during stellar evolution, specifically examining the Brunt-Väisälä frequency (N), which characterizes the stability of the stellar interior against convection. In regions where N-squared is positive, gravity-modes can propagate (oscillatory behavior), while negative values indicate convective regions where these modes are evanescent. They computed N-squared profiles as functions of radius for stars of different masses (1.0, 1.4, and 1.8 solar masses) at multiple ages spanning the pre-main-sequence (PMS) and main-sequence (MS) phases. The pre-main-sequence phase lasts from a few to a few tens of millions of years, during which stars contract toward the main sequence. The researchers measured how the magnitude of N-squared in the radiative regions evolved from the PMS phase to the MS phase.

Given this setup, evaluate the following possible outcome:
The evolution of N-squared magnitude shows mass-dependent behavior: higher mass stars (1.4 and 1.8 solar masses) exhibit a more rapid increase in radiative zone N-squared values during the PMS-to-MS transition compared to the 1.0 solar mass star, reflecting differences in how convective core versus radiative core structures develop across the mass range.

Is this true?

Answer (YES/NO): NO